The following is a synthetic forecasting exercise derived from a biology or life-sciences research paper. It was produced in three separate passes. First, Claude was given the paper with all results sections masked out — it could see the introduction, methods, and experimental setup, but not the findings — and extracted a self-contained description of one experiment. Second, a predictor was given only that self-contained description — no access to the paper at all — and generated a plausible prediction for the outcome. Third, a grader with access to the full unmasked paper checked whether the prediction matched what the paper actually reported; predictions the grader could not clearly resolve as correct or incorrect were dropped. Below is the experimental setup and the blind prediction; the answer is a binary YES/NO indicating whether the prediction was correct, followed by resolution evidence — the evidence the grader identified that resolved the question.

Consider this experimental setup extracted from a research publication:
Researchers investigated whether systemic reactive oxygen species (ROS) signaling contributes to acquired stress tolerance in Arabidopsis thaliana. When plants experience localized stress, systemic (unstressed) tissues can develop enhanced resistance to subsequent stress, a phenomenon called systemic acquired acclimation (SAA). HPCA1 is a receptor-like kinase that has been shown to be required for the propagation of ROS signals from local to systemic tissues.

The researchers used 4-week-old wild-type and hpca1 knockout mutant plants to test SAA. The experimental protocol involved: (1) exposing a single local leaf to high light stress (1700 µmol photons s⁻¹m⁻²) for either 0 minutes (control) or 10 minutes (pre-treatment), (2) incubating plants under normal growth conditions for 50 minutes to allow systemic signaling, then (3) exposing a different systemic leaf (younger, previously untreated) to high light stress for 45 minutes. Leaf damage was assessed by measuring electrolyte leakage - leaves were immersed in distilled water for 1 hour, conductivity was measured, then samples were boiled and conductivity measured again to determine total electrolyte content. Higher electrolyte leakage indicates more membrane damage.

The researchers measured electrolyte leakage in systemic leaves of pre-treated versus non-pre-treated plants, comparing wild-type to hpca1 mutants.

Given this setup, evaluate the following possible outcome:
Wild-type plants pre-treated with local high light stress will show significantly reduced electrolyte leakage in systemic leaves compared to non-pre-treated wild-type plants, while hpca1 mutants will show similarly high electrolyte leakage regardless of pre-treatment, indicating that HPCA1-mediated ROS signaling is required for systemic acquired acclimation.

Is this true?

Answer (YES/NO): YES